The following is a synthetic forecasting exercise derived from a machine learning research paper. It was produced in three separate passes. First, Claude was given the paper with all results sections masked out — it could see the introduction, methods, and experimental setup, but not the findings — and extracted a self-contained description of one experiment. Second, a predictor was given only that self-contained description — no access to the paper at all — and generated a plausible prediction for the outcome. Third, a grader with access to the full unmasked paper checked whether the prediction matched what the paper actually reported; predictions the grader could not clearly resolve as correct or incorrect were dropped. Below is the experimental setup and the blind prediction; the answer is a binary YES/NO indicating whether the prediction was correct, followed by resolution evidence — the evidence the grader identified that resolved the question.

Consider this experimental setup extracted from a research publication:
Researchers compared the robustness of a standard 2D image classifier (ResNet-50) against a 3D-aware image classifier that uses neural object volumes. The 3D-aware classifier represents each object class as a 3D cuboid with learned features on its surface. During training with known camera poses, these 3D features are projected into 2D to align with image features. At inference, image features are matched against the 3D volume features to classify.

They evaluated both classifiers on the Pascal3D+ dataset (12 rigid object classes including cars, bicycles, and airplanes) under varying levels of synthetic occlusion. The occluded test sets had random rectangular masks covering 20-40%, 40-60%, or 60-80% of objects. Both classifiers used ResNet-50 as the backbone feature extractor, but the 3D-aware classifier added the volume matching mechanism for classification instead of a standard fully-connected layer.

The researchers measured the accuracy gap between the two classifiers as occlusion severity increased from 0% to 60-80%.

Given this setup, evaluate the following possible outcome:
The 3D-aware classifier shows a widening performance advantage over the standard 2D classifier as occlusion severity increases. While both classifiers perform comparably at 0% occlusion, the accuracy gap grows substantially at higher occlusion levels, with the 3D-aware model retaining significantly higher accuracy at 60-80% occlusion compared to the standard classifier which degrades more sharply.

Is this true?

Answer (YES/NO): YES